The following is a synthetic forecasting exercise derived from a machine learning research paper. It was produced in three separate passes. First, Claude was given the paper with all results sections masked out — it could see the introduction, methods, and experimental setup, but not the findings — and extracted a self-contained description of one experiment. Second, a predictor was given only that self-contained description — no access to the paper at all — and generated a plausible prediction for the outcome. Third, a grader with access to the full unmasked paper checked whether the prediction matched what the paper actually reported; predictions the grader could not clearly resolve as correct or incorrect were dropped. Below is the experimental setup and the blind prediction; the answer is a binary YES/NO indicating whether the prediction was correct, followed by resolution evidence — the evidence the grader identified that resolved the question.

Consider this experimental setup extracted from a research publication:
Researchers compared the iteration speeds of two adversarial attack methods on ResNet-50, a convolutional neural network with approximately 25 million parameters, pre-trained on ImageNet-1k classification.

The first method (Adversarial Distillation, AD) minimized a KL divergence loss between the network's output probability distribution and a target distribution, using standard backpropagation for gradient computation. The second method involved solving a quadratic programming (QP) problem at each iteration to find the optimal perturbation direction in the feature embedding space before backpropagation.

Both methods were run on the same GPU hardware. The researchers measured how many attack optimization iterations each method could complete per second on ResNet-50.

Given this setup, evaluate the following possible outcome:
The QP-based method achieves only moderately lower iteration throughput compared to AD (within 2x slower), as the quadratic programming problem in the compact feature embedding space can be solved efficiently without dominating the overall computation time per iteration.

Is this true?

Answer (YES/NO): NO